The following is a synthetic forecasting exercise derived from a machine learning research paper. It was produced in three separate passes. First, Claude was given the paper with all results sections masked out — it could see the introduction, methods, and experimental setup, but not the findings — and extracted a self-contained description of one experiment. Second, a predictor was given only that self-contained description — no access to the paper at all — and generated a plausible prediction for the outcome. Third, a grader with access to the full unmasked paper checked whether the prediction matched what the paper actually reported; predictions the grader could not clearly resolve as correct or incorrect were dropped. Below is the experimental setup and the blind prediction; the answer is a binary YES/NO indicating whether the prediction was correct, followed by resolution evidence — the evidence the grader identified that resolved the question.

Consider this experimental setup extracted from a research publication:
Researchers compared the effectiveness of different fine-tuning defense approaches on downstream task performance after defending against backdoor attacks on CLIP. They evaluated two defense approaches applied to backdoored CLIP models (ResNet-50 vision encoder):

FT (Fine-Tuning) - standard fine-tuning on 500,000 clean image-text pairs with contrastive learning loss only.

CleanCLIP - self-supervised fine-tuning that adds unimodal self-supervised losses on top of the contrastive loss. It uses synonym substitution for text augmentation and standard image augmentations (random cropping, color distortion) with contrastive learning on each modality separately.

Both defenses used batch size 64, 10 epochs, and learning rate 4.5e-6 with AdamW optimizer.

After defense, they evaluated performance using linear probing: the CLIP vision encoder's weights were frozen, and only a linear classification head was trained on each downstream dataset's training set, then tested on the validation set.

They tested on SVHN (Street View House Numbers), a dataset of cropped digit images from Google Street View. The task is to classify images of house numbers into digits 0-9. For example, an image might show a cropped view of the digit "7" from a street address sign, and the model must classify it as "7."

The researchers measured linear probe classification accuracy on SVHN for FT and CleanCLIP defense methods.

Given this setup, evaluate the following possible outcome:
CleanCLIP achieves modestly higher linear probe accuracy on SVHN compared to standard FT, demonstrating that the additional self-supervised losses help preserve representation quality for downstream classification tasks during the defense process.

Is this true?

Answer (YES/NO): YES